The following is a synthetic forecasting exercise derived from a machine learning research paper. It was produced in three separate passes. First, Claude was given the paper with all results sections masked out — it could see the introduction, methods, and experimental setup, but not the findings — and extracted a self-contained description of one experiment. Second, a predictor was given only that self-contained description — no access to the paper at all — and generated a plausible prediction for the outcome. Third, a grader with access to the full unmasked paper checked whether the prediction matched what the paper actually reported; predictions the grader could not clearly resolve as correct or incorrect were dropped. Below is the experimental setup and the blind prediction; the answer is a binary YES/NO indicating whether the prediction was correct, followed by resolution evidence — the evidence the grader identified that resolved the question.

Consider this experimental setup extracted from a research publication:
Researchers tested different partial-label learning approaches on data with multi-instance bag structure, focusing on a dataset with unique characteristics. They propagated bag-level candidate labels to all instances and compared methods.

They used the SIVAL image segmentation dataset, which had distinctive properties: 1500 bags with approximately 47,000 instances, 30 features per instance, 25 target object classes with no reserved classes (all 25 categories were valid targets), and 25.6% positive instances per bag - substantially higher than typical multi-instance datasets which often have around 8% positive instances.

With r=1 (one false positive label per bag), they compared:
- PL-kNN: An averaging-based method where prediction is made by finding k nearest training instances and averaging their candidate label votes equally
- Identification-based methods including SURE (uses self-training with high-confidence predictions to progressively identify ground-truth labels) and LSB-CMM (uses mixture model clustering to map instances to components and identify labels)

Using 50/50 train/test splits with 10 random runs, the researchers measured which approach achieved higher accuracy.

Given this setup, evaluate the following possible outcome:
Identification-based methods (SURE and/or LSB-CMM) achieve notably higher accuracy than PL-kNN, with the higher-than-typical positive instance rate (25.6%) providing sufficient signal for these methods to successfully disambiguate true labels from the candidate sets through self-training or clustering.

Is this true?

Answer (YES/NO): YES